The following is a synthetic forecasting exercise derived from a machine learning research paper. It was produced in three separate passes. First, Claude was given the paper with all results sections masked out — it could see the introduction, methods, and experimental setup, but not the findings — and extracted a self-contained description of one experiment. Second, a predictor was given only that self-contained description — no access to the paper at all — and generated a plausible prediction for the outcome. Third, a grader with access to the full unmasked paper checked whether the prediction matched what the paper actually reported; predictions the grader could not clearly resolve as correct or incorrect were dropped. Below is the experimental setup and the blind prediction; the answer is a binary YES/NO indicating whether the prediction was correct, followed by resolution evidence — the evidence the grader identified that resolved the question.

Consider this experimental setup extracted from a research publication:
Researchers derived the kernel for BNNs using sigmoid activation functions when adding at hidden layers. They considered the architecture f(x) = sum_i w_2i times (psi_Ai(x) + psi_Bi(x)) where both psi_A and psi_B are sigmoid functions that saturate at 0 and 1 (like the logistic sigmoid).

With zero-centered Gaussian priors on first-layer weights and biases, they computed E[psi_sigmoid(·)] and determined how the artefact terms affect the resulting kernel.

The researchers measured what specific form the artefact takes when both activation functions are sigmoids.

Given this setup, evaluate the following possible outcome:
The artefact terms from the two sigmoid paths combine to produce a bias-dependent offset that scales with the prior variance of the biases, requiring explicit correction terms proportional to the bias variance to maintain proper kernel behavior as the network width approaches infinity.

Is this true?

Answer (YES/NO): NO